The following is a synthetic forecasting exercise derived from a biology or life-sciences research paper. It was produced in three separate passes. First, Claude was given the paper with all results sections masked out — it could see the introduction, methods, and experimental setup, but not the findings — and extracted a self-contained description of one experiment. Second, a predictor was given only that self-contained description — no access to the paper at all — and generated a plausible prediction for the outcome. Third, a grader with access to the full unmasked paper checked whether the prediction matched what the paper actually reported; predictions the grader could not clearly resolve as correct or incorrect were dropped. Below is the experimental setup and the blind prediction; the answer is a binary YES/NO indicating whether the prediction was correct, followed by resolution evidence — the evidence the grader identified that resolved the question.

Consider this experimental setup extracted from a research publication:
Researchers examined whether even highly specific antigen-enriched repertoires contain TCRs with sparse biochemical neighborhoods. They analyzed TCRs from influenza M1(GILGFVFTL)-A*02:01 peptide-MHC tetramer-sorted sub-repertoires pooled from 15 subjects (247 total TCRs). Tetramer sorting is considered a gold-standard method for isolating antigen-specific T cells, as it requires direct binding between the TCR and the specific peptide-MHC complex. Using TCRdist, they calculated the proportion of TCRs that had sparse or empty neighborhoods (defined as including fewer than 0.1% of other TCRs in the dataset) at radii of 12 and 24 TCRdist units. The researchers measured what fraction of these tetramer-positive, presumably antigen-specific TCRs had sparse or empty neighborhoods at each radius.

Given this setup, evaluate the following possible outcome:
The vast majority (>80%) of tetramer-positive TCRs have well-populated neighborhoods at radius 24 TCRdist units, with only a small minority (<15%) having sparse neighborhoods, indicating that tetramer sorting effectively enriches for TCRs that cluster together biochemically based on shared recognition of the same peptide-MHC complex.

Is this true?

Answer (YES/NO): NO